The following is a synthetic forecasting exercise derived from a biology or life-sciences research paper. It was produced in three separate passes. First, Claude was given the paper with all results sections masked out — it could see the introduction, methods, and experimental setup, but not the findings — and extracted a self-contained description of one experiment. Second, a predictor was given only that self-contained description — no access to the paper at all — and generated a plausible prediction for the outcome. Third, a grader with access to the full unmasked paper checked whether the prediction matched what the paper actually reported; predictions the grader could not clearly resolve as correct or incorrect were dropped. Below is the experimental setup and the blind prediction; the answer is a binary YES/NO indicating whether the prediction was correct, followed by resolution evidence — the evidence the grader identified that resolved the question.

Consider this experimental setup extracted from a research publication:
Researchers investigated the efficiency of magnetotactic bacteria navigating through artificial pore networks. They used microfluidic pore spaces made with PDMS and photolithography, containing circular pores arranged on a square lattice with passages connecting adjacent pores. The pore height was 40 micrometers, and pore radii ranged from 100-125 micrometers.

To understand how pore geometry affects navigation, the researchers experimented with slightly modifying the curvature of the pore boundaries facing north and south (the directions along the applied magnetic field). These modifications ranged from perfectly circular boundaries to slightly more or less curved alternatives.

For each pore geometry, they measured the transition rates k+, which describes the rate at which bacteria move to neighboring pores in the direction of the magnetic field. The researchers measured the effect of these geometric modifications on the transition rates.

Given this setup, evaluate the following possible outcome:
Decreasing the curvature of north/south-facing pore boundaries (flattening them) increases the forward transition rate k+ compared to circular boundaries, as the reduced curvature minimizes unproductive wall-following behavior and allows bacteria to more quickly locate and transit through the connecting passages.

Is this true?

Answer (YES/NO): NO